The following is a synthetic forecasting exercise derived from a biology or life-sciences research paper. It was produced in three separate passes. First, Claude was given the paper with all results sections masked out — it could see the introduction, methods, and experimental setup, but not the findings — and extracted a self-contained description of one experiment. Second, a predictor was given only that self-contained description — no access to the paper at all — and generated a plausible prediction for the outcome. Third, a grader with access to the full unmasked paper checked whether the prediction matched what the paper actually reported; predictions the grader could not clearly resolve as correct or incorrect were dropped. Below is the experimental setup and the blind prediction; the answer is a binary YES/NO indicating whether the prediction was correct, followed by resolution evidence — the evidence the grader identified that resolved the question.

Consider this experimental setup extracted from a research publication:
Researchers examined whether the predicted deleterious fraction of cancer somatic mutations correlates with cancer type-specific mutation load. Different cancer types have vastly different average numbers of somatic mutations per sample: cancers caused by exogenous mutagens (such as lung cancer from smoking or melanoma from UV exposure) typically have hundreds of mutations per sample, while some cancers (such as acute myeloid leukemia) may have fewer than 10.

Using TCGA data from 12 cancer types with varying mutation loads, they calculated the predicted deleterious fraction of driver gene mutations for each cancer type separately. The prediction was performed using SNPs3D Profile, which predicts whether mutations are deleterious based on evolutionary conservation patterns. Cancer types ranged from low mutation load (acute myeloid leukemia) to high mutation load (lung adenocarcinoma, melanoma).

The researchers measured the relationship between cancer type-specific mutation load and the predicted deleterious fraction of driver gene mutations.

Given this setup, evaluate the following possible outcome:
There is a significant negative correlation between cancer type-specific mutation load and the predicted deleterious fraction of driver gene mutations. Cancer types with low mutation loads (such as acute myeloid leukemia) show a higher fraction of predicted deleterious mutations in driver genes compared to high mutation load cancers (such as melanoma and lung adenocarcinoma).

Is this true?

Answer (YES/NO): YES